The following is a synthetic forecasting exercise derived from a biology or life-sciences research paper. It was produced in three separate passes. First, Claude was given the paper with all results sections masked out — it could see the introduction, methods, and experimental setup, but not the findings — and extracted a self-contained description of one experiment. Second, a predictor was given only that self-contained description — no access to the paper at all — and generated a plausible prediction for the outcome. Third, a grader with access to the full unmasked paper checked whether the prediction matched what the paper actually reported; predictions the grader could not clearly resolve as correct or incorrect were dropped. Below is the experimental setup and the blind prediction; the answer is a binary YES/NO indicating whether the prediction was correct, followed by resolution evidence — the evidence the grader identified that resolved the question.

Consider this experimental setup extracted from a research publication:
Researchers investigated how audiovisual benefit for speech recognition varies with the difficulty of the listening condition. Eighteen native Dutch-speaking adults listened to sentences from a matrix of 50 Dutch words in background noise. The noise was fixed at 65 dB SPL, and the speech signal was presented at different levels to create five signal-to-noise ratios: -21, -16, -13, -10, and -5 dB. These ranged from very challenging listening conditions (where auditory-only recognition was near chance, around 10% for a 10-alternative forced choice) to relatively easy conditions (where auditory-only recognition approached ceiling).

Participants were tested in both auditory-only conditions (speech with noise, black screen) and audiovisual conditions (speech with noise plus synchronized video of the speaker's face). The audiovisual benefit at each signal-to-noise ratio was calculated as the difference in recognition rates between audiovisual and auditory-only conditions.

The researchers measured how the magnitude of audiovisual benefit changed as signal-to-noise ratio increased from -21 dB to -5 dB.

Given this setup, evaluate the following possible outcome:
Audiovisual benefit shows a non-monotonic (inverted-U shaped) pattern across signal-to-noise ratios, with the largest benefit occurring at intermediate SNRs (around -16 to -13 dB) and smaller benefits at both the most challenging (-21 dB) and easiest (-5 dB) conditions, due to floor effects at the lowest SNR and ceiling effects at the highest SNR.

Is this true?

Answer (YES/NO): NO